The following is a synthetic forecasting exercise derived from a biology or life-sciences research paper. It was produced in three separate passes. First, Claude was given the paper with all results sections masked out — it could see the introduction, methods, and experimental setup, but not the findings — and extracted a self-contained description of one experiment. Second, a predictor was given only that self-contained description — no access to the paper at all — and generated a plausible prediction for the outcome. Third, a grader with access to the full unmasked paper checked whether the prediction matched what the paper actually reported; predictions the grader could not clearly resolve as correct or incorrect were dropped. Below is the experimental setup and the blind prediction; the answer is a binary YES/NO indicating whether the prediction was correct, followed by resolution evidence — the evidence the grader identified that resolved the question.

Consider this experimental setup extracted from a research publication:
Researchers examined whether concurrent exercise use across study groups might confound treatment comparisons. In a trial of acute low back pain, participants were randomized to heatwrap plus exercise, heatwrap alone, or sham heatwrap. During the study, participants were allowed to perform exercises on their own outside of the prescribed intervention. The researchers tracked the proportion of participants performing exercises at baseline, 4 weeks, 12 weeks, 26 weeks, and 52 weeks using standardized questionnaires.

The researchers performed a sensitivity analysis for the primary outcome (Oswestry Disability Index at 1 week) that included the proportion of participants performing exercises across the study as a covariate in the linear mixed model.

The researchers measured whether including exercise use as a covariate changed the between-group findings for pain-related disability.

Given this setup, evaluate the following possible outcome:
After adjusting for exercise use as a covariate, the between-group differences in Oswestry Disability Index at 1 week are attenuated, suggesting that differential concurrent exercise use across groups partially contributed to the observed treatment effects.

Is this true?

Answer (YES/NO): NO